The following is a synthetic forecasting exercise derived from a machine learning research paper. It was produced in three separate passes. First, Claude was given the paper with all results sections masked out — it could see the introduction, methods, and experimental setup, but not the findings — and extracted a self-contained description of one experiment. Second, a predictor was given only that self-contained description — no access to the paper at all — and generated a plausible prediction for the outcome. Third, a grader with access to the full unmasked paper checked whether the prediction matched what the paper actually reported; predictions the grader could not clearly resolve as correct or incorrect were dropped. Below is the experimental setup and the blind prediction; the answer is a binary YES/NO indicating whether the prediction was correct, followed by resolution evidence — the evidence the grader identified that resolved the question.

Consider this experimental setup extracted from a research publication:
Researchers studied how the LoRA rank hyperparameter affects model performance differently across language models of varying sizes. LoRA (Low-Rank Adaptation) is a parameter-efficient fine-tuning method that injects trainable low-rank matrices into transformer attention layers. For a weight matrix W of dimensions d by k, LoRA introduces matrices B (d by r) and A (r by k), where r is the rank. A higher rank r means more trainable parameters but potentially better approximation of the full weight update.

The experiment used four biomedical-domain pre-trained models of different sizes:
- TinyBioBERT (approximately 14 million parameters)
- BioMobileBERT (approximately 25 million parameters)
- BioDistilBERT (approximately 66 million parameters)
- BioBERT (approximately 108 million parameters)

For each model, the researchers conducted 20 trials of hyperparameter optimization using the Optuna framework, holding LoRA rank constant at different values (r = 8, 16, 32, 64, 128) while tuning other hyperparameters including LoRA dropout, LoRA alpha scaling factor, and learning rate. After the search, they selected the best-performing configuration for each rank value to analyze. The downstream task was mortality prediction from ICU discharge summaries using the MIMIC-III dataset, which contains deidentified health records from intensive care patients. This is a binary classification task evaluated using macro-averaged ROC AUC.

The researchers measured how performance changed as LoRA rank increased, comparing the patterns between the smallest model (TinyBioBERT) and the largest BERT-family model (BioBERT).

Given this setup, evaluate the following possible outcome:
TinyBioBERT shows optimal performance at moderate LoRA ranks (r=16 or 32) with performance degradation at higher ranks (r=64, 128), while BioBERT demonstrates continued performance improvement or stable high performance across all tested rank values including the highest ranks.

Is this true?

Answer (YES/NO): NO